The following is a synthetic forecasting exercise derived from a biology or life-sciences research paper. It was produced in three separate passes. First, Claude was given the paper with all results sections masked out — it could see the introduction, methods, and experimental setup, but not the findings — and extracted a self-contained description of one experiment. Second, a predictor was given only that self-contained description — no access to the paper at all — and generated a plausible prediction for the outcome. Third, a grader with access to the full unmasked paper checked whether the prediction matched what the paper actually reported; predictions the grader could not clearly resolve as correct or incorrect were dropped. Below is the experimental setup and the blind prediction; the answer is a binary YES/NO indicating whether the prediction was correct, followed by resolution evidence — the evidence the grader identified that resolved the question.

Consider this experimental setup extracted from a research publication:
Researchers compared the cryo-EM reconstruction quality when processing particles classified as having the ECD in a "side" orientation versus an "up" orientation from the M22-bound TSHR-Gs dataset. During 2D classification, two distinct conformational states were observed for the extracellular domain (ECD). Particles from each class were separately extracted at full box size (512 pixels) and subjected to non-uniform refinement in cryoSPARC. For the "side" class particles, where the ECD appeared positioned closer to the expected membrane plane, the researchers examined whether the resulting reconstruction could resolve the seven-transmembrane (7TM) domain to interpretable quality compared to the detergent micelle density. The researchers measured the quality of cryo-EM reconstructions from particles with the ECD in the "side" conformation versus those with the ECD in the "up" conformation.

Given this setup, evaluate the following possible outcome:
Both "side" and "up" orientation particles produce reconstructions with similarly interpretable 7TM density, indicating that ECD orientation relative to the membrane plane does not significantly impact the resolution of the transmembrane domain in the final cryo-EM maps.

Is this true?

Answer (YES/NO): NO